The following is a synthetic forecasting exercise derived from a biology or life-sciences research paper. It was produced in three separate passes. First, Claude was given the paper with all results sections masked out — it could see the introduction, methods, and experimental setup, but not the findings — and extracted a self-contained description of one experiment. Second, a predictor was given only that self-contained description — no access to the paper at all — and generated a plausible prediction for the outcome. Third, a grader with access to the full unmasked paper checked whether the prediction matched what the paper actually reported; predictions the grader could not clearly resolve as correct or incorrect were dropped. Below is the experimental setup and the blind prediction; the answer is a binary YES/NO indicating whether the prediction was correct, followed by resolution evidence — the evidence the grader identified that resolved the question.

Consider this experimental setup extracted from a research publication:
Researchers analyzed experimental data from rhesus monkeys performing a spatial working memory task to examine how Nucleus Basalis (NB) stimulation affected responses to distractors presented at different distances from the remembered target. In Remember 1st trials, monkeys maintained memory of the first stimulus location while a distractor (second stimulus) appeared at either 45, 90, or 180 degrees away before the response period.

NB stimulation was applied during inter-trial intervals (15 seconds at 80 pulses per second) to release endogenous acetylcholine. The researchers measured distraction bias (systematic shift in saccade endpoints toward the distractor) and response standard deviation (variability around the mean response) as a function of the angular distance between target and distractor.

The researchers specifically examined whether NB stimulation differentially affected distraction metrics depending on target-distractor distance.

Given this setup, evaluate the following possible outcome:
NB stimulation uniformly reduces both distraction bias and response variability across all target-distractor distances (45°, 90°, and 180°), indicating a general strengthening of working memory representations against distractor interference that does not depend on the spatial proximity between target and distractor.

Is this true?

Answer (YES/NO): NO